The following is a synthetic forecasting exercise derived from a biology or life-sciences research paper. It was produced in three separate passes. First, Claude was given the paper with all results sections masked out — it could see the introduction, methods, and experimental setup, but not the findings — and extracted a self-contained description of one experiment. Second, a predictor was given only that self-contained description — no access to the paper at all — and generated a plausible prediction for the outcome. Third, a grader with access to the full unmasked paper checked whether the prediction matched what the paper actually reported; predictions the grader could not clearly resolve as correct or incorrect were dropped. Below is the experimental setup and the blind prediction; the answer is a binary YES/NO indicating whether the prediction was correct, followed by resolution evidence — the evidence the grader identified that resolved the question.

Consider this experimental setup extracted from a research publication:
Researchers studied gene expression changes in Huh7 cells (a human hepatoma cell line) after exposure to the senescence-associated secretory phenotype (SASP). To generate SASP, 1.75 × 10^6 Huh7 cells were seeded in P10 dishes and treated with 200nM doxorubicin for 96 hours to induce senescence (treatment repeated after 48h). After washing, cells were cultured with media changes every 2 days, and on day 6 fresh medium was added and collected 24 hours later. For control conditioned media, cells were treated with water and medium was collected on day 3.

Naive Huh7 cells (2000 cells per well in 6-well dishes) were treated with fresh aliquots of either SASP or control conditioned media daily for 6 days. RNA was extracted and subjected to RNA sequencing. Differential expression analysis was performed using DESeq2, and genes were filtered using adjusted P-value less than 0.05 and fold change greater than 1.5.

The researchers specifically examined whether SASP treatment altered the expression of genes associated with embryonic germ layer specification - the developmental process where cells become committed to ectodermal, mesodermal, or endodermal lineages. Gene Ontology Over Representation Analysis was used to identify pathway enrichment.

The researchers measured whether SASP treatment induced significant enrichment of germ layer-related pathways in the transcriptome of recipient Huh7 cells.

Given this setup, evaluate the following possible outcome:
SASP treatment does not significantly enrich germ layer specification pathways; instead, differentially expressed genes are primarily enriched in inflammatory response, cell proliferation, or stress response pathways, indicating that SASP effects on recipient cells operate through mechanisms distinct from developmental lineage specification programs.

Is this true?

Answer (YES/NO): NO